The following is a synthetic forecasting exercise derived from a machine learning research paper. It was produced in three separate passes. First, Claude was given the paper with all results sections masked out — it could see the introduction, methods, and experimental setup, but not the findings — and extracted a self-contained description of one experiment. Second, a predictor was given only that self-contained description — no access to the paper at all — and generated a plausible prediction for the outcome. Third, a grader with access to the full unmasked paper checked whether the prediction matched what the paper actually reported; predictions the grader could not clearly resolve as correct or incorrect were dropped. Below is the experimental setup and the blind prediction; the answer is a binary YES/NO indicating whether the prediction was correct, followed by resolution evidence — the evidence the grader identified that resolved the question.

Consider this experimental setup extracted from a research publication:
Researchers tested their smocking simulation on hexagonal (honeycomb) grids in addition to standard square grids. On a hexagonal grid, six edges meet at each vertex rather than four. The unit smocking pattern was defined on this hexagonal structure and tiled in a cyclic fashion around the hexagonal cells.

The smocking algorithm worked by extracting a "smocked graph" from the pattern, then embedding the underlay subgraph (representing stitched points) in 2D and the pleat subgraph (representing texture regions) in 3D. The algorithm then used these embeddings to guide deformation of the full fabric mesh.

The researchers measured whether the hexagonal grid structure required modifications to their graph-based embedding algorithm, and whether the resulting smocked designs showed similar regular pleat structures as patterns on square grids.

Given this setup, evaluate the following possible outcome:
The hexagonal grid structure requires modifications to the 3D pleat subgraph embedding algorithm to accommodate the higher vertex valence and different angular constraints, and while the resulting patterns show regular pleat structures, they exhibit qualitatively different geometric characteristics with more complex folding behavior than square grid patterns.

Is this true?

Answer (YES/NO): NO